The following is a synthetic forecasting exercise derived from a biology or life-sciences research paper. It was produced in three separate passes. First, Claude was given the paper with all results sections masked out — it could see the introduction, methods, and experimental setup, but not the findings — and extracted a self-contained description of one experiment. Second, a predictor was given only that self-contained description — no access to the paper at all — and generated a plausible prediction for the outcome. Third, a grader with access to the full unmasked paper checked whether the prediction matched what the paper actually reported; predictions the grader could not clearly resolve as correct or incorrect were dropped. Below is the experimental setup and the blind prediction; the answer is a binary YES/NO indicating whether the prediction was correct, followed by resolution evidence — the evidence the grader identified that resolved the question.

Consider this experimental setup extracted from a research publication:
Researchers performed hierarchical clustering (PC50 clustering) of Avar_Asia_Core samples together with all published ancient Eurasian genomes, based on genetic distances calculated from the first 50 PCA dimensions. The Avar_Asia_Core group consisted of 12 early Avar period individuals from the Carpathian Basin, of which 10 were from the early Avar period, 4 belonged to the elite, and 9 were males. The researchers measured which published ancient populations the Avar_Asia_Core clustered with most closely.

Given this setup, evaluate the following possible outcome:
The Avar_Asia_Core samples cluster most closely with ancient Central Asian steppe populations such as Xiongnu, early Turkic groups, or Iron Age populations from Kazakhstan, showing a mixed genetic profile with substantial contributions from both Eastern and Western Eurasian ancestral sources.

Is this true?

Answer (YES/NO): NO